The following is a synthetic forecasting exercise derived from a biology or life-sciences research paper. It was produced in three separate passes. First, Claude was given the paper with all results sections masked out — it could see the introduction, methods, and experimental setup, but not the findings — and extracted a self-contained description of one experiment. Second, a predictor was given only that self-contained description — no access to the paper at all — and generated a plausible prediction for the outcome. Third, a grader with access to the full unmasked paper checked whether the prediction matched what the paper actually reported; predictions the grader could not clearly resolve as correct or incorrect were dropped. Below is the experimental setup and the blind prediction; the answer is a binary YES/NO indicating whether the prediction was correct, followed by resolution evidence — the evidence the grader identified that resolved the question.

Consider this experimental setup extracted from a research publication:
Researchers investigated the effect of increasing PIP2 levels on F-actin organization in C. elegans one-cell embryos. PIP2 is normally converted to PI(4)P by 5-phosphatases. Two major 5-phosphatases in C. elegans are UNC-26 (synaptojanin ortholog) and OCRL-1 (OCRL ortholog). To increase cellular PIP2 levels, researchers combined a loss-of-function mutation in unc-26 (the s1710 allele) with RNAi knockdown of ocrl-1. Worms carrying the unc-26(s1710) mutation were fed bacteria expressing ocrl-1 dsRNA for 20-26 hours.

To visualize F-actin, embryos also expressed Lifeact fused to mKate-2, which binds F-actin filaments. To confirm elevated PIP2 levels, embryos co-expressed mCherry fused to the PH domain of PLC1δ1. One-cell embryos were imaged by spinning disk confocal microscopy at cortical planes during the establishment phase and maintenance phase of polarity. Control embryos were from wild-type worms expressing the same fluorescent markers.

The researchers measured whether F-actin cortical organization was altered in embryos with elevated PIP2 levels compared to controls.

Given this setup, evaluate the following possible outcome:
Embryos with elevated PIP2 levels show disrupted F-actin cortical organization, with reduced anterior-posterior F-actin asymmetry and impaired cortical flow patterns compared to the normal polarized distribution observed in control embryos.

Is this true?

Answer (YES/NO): NO